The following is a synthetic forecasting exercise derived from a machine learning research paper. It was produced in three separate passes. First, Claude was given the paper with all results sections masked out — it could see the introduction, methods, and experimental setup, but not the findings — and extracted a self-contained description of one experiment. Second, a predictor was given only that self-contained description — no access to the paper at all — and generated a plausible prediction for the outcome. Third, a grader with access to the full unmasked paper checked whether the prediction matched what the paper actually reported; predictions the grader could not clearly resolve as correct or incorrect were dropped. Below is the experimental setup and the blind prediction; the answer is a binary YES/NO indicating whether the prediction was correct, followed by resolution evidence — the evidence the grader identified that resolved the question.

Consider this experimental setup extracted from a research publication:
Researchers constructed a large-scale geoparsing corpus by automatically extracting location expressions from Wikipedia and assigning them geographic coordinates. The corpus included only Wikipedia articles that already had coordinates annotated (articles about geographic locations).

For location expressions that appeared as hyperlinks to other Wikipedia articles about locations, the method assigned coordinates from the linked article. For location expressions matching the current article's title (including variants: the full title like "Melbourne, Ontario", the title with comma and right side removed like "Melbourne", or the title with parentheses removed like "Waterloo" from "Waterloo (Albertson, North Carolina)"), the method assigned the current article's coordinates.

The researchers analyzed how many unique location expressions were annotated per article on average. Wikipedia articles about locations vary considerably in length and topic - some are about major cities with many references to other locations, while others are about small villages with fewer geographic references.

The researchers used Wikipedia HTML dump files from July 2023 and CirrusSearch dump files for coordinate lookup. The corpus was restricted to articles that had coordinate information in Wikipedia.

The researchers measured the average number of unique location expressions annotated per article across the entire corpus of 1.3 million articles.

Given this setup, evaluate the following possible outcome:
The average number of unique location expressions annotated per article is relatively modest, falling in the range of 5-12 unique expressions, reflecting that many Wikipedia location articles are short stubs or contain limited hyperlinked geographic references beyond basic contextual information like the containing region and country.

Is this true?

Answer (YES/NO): YES